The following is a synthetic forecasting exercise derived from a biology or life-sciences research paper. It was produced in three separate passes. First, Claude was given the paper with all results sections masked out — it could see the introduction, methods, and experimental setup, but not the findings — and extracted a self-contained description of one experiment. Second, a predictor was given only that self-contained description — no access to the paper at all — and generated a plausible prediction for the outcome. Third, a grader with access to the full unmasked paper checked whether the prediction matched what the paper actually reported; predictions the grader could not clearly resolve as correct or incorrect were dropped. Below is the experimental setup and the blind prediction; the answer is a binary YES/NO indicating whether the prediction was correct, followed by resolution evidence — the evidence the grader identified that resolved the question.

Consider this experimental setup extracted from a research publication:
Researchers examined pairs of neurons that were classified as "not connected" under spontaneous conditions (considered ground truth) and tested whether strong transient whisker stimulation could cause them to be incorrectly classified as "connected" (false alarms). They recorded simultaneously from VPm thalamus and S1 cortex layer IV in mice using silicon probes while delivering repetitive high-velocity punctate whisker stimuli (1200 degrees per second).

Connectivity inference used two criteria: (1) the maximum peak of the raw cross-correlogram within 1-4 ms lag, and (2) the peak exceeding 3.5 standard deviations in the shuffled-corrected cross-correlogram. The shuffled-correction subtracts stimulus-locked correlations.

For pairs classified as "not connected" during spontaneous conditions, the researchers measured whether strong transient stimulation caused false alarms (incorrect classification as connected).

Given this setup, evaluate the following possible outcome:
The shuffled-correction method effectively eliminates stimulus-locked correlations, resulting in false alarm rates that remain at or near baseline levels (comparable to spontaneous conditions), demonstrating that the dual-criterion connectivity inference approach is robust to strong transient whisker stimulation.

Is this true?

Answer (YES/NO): NO